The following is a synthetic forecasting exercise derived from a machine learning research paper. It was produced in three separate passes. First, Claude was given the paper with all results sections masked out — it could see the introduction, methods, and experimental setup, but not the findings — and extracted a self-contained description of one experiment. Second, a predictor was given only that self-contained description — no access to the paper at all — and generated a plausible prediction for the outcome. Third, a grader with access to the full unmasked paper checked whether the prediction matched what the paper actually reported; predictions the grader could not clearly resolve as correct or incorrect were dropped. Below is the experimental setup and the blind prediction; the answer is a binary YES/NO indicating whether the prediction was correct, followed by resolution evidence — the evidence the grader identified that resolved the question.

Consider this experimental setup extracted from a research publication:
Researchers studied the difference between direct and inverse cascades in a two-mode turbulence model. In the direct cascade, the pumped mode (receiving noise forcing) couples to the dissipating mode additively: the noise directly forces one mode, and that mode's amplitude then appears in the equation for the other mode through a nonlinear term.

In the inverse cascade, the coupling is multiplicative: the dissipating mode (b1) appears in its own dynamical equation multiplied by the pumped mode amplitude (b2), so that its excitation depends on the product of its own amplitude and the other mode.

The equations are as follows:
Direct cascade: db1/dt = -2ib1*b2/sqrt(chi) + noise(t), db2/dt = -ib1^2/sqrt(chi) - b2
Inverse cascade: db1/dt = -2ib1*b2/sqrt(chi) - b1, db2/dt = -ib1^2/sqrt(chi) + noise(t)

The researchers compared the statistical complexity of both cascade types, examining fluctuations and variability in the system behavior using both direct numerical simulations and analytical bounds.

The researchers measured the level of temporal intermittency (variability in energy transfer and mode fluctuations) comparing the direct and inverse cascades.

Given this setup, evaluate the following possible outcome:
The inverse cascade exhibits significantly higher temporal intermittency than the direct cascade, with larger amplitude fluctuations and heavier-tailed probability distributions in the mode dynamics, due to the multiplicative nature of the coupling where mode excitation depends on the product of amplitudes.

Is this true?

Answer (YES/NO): YES